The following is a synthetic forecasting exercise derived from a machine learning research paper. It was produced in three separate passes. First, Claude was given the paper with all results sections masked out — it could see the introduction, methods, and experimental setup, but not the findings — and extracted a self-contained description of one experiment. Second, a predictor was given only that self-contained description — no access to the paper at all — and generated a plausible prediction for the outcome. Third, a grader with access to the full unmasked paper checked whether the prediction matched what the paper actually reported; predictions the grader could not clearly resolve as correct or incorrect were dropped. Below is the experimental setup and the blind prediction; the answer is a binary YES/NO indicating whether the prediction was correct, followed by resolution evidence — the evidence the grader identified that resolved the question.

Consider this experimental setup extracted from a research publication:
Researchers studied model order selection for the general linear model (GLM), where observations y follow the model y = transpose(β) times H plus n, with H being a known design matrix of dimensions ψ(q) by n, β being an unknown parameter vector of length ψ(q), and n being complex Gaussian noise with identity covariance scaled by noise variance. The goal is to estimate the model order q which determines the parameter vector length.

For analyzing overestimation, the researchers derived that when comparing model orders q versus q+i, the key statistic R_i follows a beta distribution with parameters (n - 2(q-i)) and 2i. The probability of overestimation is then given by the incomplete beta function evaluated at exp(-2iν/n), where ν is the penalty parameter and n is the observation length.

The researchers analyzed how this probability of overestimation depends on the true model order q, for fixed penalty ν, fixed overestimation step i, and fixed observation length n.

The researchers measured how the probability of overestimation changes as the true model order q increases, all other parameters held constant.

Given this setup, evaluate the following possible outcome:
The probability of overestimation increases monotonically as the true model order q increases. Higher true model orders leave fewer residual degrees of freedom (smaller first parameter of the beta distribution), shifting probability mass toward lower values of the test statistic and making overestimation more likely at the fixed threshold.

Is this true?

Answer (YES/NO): NO